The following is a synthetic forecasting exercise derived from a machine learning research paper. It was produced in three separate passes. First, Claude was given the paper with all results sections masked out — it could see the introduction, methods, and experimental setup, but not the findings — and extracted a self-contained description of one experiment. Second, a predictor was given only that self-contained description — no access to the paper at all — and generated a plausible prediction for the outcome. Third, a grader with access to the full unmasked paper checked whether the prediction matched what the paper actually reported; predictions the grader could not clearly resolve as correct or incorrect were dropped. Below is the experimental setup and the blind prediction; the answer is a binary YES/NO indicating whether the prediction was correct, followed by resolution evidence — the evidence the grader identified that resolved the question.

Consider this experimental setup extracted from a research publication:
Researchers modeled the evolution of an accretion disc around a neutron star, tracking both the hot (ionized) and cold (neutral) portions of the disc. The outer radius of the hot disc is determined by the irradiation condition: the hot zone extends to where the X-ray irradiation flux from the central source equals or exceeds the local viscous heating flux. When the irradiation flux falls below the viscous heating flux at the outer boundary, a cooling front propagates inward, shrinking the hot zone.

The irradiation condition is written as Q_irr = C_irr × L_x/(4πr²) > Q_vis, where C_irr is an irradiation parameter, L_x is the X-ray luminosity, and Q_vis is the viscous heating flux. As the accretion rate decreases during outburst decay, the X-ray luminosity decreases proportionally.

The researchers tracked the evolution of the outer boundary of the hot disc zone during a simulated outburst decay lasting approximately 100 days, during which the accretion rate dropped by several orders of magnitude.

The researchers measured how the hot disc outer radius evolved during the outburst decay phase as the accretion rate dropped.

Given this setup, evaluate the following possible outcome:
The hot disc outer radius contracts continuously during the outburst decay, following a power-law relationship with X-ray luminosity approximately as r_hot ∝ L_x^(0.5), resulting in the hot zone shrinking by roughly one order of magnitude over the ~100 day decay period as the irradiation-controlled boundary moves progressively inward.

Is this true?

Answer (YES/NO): NO